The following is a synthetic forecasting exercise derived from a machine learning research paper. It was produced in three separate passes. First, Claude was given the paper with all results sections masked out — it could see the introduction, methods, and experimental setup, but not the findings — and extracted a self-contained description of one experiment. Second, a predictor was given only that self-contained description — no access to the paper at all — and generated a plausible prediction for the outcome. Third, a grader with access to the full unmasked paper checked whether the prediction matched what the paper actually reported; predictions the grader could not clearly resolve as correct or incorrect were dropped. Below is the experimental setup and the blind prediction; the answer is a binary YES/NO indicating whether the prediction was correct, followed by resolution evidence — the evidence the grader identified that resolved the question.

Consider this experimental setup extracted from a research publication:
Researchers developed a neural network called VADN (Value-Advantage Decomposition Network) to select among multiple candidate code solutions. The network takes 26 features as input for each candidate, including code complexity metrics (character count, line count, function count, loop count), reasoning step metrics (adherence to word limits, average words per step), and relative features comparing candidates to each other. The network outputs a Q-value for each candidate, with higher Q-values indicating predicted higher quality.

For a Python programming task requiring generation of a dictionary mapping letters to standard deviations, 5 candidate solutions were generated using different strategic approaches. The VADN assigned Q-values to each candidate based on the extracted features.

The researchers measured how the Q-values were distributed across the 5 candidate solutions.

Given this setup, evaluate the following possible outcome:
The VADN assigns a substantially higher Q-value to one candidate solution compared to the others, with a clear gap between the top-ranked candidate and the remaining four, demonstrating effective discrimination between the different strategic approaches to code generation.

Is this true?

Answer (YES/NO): YES